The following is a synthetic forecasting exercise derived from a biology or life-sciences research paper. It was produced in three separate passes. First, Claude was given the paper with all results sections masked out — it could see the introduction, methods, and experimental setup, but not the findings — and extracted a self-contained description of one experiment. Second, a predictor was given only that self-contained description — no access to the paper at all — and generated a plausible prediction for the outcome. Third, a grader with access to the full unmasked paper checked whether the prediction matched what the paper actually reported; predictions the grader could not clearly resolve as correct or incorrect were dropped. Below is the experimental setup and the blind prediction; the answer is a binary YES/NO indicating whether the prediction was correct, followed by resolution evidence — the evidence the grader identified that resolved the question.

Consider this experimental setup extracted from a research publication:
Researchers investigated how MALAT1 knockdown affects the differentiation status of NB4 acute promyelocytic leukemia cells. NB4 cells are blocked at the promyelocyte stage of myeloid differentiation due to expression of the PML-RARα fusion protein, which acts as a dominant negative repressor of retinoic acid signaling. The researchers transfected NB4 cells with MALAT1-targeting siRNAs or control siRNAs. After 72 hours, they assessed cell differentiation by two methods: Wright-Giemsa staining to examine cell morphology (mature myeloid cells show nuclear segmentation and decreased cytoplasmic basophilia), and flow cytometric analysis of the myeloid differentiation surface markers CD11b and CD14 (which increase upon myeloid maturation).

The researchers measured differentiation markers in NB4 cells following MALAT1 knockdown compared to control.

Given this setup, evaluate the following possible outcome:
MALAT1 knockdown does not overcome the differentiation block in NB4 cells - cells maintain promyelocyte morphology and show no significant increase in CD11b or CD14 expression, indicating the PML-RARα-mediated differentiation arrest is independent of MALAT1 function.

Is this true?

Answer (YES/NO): NO